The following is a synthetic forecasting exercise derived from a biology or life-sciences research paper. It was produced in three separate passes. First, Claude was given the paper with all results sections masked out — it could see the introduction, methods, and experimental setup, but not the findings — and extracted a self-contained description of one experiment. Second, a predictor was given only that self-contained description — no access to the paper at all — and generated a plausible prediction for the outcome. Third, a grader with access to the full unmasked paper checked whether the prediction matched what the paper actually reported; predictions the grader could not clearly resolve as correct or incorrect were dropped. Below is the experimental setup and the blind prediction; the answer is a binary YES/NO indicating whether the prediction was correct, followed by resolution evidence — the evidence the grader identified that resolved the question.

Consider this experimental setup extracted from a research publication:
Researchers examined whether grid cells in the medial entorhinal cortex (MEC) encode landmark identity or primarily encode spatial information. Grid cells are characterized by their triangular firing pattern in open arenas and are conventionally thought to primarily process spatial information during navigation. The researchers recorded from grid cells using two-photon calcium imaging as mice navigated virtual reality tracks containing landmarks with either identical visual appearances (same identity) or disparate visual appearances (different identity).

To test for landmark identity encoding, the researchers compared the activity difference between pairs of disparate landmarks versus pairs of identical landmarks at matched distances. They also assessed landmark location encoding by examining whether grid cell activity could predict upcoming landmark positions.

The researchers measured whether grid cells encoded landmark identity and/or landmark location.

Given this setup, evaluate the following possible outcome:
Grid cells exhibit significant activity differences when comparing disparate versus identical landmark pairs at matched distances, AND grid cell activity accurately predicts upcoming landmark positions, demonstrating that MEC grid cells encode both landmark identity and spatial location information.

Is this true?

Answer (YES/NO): NO